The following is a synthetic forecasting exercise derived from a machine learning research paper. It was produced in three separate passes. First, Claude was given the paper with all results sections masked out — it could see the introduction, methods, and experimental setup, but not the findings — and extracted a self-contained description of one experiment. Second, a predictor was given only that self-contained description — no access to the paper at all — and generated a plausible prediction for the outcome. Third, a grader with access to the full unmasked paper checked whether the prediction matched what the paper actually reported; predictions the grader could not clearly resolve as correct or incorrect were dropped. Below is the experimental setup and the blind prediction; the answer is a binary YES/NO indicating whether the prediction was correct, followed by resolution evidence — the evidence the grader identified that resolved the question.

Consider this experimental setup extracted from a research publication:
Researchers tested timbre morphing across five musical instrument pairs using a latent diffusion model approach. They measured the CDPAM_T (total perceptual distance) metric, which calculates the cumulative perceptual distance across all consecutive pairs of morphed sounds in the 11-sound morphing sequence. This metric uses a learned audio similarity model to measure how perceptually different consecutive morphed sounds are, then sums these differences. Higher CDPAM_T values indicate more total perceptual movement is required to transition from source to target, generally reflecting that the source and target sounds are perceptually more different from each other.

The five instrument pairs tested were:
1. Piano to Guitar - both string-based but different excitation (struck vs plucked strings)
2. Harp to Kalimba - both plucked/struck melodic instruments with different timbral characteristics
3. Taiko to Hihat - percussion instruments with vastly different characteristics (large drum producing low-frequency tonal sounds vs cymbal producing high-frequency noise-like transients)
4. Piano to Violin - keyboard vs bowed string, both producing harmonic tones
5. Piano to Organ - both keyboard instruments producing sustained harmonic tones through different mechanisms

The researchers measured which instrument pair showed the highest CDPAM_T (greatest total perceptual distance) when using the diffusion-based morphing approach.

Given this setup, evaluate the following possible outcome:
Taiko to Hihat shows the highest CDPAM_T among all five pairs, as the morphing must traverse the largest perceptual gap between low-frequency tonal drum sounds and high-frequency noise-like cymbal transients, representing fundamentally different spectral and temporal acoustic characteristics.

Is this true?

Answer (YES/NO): YES